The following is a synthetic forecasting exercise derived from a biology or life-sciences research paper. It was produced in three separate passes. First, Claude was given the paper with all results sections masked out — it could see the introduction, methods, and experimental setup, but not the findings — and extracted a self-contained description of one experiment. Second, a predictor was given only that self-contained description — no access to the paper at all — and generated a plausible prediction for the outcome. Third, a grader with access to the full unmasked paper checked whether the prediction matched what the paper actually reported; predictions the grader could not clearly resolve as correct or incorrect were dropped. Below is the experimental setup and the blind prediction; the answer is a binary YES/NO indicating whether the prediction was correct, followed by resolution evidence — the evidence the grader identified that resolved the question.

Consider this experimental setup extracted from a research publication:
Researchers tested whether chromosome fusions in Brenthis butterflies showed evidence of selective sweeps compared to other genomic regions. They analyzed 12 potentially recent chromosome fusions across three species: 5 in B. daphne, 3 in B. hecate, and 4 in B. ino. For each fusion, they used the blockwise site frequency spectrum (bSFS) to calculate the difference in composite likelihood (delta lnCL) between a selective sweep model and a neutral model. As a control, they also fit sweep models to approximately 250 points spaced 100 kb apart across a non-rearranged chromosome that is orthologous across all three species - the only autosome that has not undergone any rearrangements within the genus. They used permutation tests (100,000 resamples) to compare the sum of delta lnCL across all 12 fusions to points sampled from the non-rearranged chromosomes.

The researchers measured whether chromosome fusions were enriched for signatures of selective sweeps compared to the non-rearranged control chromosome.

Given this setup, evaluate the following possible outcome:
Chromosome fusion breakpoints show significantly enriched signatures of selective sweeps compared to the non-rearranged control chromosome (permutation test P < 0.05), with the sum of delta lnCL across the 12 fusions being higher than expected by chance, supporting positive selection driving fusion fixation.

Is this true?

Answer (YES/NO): NO